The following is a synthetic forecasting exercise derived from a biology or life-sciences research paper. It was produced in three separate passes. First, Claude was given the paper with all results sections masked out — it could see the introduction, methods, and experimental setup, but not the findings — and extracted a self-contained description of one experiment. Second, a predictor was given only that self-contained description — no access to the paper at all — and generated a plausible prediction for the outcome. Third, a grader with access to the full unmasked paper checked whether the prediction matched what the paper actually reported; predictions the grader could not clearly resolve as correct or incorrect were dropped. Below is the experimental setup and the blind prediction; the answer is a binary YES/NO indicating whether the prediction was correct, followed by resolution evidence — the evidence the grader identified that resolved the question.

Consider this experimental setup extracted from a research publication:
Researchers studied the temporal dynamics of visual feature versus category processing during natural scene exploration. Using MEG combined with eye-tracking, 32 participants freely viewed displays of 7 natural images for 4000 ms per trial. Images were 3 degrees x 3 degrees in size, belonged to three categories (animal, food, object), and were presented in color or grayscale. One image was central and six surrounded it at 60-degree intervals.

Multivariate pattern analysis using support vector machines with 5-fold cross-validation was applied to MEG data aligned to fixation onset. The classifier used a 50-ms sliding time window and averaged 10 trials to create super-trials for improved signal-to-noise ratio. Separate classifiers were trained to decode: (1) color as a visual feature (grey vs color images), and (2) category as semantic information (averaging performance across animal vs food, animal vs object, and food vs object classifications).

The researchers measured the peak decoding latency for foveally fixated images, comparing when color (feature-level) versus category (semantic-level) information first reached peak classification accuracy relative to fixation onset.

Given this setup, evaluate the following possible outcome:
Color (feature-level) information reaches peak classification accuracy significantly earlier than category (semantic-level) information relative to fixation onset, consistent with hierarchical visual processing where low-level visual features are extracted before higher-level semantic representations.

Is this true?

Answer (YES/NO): YES